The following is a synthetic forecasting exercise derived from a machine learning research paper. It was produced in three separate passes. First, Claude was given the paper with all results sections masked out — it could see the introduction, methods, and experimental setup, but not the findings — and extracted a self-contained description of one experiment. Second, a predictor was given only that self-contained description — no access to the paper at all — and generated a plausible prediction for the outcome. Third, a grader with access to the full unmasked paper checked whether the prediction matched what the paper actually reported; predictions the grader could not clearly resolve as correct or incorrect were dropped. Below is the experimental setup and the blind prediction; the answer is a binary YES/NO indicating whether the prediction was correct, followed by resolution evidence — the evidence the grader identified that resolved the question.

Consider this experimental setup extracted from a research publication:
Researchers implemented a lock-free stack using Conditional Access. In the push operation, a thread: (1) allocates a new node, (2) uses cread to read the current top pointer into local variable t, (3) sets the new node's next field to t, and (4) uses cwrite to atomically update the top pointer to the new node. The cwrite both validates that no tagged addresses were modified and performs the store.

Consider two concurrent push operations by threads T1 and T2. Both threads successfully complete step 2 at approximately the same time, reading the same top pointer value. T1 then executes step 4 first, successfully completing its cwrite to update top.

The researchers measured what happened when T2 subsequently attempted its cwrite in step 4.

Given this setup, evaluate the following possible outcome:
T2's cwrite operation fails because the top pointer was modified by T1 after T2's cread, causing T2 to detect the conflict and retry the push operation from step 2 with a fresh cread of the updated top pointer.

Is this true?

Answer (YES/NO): YES